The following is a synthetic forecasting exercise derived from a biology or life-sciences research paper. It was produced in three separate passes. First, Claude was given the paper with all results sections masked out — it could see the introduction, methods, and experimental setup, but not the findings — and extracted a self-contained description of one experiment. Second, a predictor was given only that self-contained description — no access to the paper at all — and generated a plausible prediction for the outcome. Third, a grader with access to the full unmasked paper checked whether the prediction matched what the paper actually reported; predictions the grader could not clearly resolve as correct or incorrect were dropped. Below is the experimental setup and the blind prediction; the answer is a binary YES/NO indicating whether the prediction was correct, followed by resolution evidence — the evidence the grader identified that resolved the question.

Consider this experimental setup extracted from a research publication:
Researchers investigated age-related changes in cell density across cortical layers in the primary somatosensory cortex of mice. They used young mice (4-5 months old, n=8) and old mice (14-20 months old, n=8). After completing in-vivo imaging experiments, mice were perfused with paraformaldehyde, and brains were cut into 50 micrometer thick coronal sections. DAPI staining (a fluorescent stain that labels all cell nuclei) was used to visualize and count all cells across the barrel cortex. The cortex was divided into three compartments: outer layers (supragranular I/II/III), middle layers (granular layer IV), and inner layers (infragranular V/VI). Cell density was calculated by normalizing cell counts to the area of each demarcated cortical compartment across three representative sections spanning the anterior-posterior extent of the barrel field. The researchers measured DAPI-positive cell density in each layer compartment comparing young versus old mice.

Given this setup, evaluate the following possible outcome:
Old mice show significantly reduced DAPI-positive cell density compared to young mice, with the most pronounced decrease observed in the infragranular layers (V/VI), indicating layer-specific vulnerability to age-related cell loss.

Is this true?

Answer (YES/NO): NO